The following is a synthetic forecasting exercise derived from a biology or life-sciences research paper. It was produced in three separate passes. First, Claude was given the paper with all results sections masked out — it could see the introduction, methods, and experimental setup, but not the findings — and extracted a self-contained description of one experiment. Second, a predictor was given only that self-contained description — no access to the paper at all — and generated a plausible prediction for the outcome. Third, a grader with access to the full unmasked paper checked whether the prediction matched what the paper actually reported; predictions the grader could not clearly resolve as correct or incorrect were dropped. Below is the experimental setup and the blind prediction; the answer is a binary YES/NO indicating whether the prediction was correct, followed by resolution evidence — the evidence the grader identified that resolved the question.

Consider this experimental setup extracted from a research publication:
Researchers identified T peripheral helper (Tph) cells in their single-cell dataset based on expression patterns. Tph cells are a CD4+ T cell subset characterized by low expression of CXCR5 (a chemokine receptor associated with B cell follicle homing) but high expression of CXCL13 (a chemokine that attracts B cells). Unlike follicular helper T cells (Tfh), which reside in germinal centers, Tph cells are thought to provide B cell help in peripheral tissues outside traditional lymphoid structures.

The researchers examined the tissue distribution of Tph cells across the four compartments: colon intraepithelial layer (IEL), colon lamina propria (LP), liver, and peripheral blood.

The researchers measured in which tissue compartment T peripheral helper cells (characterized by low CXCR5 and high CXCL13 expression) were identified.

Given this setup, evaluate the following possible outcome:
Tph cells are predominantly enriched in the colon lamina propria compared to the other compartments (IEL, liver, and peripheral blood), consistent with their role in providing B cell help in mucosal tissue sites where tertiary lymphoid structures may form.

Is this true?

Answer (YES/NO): YES